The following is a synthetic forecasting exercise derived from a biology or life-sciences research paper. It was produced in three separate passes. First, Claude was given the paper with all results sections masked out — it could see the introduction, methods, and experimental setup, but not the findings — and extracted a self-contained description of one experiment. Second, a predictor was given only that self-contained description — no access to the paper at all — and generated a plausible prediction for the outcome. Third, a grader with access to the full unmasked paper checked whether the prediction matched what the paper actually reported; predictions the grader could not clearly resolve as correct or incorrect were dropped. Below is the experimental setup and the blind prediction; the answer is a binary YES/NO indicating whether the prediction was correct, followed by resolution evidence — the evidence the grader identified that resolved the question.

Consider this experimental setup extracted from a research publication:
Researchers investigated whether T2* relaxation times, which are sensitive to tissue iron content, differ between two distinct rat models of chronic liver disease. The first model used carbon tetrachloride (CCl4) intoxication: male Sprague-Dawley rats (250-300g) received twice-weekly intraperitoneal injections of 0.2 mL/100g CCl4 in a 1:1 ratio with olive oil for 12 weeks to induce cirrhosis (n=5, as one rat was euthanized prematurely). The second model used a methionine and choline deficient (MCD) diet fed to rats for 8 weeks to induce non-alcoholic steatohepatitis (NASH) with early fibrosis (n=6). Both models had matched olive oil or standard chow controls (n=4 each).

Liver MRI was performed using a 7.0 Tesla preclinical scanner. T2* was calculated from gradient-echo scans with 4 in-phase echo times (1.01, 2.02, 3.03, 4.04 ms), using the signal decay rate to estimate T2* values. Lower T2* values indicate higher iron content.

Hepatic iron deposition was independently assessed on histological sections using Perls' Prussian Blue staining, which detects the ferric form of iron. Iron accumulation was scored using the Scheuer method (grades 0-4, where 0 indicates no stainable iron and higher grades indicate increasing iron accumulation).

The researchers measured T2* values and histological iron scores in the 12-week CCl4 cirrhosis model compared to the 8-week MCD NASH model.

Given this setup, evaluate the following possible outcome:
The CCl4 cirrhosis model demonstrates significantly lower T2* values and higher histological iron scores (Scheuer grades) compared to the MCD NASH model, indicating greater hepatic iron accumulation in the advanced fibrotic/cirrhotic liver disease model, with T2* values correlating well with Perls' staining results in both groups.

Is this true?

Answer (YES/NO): NO